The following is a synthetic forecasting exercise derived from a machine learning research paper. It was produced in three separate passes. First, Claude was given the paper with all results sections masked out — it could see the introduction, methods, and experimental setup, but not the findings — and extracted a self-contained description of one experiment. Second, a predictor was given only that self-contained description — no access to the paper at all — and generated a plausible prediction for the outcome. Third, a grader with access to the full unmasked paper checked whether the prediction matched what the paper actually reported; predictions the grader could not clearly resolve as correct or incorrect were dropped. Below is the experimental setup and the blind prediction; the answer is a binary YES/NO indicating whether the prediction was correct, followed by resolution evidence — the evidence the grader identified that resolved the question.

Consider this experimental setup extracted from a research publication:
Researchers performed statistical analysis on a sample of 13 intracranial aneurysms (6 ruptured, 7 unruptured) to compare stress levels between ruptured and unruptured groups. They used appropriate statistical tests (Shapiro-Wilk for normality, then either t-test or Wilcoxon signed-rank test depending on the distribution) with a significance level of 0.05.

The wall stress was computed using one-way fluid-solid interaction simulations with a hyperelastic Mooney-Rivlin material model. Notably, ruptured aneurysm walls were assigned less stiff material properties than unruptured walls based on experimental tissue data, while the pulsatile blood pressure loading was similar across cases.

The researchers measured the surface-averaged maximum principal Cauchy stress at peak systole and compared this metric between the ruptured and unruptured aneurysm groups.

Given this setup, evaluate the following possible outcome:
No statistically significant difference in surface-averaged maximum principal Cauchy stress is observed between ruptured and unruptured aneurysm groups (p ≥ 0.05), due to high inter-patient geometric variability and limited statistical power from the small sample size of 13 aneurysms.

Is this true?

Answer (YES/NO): YES